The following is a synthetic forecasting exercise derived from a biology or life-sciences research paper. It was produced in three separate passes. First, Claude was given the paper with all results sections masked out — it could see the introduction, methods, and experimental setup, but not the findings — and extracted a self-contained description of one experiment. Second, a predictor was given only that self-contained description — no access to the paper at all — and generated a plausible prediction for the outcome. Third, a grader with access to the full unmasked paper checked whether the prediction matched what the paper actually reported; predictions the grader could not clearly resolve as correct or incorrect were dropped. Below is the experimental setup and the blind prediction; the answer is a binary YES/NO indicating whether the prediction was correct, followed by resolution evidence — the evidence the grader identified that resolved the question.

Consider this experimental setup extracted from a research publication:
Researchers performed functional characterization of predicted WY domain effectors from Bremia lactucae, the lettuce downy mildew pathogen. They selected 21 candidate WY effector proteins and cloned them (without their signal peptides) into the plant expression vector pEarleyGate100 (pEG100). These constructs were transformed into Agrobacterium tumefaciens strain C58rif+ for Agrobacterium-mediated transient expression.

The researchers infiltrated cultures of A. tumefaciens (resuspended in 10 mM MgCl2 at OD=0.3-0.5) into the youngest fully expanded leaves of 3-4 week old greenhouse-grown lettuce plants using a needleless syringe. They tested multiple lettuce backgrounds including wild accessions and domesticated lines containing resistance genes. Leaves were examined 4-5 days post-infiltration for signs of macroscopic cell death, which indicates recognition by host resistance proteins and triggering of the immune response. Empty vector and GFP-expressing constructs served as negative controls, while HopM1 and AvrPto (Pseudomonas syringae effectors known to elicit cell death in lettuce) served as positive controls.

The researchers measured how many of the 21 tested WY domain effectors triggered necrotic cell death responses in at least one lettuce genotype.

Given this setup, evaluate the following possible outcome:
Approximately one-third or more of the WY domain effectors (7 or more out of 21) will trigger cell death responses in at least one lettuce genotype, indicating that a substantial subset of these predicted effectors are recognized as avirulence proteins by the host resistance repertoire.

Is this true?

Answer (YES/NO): YES